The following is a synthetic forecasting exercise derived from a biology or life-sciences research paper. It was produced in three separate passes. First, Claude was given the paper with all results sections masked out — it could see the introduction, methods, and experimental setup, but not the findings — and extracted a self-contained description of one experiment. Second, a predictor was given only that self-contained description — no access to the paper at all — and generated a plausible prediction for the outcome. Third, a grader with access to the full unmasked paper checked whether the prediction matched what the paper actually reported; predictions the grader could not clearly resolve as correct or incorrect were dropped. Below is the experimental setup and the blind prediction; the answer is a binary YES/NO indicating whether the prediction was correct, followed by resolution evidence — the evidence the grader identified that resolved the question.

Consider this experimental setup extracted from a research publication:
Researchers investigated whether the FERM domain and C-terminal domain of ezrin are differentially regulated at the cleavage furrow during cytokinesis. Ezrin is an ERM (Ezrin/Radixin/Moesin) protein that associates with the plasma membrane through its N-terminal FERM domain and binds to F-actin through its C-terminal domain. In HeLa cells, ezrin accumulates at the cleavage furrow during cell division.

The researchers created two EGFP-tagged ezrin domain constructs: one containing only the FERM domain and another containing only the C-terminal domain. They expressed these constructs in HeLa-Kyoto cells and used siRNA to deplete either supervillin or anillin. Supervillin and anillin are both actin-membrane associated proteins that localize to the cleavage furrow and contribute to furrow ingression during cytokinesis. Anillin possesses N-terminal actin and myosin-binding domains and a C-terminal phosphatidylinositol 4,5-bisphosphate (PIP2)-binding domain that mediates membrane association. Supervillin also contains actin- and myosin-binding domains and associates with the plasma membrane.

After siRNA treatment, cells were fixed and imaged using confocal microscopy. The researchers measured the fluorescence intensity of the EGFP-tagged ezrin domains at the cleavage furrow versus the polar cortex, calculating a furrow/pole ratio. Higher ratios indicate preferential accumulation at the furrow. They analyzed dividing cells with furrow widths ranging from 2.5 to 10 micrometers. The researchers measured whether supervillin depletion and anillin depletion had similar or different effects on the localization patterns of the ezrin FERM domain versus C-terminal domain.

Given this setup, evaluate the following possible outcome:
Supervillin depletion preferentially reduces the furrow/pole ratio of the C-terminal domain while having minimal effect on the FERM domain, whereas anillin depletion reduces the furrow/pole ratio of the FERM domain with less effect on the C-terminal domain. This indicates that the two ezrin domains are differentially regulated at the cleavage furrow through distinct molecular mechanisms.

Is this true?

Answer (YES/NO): NO